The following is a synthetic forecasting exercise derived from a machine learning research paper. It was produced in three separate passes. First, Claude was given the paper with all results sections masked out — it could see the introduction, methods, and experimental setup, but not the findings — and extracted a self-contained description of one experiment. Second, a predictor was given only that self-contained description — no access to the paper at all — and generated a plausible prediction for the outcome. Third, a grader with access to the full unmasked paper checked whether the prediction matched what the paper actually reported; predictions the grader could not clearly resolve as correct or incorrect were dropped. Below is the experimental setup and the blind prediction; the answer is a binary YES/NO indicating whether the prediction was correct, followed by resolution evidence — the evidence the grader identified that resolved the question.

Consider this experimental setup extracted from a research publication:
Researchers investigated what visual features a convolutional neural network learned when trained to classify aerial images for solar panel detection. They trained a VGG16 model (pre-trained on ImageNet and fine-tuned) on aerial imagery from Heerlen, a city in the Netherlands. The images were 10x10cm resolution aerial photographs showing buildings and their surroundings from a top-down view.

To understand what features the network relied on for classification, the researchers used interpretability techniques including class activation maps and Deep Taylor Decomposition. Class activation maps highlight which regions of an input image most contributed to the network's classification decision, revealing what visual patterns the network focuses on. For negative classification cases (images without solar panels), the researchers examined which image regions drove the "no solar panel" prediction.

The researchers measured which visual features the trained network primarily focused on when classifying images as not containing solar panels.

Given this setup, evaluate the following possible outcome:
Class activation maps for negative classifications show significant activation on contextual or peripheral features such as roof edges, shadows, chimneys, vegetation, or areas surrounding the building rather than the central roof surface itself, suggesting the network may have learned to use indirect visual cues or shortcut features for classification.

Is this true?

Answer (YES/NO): YES